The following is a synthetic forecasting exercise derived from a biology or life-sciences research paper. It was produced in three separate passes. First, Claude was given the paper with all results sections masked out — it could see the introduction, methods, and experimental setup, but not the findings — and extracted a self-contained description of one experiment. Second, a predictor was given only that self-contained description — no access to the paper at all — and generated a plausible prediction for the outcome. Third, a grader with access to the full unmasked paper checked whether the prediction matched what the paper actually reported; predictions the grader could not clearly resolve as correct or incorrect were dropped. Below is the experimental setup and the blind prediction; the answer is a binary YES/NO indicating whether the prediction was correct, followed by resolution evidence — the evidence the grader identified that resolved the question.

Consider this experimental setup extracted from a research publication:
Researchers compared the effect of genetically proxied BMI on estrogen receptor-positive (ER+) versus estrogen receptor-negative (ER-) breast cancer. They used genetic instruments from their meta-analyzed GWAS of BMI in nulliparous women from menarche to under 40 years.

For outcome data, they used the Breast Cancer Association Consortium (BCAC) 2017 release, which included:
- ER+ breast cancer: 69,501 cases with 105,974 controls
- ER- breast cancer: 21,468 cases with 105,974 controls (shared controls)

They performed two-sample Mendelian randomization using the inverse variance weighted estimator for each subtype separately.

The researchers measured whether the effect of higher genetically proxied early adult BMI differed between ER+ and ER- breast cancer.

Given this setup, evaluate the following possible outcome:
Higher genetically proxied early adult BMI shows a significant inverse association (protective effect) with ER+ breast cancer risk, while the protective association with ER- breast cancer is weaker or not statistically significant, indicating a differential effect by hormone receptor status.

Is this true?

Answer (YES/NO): NO